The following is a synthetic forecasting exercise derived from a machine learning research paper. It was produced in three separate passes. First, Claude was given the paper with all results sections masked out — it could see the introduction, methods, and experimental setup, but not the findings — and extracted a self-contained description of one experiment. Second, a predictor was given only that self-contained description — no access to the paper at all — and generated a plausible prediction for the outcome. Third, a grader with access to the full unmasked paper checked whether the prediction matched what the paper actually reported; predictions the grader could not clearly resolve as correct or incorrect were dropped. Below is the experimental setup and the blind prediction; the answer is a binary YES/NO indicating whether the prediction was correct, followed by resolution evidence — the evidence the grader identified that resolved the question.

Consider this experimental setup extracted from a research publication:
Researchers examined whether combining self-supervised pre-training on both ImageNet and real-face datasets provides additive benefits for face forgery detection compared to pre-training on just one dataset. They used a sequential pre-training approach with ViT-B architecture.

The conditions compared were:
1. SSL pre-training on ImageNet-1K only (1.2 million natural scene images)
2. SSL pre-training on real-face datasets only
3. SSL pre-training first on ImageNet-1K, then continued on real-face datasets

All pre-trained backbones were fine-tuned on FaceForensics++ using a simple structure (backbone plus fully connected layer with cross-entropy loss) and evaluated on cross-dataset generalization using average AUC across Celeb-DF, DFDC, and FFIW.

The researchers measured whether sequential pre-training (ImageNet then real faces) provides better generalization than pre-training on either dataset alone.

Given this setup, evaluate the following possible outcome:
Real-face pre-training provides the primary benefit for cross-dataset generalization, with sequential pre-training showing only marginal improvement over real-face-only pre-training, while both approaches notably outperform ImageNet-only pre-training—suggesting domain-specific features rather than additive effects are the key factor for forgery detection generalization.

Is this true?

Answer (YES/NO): NO